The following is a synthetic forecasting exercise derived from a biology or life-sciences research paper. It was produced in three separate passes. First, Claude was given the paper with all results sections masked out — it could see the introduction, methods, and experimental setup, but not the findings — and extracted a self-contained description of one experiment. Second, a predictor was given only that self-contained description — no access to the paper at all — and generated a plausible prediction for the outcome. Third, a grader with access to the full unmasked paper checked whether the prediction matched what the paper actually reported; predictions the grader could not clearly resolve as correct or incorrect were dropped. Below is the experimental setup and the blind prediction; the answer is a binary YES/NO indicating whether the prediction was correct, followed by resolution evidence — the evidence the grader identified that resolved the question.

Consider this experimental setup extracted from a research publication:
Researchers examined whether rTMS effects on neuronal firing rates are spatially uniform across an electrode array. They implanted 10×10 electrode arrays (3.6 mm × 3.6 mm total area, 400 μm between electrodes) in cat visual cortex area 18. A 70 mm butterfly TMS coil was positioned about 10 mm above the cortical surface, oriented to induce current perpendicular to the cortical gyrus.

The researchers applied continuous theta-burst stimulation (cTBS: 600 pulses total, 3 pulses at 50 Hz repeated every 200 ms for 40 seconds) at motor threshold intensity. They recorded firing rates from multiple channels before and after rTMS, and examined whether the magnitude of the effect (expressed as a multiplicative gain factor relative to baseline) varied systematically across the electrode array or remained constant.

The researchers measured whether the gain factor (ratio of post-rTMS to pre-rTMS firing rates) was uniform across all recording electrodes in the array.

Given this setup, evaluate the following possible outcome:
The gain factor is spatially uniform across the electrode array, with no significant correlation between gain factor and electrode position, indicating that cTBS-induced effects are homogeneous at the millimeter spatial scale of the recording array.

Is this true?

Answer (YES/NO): YES